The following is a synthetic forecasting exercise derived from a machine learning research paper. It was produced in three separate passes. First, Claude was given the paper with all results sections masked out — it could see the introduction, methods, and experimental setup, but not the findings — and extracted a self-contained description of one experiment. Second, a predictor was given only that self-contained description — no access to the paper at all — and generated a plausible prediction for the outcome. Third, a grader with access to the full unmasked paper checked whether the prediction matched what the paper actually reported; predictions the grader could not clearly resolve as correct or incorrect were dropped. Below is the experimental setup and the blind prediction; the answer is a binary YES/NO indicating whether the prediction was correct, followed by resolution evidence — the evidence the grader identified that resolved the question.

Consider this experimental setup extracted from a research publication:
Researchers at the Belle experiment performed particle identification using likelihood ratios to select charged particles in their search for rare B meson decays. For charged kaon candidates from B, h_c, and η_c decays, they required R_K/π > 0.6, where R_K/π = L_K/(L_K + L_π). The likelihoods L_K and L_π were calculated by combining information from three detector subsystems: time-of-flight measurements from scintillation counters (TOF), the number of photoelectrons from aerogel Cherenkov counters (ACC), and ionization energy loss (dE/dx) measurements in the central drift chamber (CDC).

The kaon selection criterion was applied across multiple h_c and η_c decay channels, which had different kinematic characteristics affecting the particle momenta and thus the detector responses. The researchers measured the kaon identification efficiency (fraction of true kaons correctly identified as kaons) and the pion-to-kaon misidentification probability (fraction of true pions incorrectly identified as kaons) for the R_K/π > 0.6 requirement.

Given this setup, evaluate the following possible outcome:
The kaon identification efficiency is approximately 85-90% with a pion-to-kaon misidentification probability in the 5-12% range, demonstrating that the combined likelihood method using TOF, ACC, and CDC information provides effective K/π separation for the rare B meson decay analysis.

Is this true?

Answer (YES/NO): NO